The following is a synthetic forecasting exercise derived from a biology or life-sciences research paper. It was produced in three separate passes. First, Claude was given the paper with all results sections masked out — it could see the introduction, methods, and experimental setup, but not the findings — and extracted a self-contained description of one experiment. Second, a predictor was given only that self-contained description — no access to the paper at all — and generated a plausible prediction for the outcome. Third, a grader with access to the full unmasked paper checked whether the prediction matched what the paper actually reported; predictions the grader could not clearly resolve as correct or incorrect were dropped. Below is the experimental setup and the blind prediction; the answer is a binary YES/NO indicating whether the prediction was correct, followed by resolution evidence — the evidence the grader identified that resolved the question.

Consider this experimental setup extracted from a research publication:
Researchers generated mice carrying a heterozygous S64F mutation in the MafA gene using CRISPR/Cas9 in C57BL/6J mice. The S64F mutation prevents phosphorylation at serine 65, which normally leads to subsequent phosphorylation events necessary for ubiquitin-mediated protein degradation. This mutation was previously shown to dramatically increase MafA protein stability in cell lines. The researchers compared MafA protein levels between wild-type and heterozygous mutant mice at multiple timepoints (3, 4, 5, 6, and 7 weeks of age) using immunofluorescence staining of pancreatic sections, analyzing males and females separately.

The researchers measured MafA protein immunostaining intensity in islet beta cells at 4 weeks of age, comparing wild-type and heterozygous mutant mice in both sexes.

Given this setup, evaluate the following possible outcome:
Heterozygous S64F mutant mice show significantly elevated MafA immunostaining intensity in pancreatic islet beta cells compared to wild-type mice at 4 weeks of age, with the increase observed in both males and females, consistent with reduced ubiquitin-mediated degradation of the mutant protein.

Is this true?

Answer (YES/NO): NO